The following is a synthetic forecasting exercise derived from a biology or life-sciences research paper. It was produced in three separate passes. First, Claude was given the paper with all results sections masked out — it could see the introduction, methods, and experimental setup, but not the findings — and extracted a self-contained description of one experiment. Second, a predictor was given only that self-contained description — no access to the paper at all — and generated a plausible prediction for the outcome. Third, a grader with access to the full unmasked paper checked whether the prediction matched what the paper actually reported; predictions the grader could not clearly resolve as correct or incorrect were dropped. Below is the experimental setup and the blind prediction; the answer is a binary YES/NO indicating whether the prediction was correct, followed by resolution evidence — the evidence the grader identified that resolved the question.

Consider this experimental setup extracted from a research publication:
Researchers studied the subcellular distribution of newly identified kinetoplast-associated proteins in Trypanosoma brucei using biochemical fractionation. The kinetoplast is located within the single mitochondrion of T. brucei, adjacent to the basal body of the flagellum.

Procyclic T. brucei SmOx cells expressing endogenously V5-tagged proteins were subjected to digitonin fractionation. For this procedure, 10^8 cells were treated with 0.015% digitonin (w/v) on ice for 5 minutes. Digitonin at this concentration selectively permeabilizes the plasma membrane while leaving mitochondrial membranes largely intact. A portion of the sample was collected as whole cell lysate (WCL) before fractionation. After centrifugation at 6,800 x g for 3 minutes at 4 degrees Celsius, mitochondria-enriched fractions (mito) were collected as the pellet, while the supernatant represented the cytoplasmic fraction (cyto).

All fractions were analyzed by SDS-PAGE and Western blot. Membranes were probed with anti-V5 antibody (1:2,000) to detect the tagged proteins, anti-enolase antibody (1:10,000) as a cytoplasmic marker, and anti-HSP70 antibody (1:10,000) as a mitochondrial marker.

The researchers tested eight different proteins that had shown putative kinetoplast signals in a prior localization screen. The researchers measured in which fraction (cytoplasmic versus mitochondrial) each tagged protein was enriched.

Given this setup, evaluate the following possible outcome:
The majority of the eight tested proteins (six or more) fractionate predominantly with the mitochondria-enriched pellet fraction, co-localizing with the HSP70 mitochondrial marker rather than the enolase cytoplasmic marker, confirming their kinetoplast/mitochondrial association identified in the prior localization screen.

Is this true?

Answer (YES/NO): YES